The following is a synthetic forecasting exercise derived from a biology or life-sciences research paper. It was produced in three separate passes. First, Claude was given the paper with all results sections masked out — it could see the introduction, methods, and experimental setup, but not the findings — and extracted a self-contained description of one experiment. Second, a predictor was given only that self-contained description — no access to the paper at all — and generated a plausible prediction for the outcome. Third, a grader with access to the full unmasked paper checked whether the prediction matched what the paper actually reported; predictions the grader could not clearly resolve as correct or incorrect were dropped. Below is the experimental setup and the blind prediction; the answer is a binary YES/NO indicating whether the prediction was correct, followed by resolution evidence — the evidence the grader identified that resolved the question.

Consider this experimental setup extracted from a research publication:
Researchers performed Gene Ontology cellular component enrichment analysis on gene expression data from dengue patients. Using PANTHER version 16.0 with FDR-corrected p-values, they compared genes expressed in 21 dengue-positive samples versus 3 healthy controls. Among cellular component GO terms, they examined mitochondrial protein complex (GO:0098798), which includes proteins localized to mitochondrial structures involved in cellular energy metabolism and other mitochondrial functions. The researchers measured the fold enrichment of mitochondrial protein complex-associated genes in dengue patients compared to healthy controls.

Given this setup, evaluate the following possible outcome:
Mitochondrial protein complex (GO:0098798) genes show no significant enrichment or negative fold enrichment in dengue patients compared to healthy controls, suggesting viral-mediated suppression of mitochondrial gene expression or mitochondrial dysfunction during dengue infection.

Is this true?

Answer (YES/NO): YES